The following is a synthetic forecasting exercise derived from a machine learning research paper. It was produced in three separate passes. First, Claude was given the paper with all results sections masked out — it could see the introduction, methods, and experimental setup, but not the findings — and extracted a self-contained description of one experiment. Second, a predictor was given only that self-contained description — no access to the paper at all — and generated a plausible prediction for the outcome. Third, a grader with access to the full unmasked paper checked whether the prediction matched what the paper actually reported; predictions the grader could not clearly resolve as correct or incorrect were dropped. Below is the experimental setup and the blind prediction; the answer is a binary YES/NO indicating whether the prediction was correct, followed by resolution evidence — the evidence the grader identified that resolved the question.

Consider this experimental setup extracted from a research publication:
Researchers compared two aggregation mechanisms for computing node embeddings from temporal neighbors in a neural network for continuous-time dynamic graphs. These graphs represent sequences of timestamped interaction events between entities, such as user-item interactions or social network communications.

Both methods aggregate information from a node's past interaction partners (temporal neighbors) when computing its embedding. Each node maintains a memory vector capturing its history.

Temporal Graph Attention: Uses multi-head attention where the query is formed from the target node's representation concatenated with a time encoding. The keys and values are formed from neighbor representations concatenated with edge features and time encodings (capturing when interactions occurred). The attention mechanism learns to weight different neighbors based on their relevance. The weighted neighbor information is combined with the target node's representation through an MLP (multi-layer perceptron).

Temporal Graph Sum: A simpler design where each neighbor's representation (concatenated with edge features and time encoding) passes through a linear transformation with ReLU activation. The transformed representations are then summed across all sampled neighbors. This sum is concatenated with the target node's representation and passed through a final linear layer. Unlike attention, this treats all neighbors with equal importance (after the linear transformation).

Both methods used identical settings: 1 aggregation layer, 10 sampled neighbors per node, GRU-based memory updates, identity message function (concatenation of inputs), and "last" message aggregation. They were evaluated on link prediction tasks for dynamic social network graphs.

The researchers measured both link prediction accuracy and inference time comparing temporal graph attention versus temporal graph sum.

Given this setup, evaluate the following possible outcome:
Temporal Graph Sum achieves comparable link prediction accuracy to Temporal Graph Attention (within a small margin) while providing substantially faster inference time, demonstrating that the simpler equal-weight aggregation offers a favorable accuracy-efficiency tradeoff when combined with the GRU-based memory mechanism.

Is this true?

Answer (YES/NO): NO